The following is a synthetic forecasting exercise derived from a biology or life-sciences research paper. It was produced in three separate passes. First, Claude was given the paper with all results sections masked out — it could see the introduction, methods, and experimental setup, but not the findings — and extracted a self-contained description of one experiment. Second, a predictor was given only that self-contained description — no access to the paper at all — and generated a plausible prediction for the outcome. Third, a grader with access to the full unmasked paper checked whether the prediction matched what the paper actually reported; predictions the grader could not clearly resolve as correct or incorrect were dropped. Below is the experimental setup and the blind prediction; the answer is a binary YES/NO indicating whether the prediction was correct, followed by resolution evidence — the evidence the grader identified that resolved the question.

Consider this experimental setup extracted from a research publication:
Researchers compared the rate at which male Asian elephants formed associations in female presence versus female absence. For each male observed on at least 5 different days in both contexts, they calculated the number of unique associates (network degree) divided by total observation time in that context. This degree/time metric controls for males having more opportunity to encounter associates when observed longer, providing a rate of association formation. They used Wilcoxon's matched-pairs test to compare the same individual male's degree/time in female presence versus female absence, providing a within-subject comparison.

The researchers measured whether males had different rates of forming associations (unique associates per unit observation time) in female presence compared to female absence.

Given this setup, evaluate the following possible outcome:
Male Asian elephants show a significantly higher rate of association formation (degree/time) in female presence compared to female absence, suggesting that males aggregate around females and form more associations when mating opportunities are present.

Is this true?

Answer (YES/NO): NO